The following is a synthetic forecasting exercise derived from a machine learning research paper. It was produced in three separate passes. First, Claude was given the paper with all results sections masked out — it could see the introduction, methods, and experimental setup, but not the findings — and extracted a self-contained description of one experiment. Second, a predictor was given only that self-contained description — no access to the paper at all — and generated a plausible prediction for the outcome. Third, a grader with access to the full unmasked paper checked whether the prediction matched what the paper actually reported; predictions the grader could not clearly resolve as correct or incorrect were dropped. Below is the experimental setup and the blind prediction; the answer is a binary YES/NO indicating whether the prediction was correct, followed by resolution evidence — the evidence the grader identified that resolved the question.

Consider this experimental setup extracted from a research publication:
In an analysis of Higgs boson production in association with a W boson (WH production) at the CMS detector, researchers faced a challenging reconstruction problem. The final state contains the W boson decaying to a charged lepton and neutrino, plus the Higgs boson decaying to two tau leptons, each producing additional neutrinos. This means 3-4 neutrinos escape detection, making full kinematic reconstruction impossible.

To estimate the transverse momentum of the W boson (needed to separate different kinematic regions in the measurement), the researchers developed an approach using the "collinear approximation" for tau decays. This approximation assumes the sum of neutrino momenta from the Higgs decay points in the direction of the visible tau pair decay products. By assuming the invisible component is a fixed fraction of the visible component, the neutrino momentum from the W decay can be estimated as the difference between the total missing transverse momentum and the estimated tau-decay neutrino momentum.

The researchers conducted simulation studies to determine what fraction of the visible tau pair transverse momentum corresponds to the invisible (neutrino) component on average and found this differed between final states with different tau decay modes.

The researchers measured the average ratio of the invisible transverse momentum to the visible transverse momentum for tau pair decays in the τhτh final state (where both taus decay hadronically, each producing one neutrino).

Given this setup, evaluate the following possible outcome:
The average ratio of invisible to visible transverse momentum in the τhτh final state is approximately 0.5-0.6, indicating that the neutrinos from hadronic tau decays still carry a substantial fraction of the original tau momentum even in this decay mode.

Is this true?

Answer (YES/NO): NO